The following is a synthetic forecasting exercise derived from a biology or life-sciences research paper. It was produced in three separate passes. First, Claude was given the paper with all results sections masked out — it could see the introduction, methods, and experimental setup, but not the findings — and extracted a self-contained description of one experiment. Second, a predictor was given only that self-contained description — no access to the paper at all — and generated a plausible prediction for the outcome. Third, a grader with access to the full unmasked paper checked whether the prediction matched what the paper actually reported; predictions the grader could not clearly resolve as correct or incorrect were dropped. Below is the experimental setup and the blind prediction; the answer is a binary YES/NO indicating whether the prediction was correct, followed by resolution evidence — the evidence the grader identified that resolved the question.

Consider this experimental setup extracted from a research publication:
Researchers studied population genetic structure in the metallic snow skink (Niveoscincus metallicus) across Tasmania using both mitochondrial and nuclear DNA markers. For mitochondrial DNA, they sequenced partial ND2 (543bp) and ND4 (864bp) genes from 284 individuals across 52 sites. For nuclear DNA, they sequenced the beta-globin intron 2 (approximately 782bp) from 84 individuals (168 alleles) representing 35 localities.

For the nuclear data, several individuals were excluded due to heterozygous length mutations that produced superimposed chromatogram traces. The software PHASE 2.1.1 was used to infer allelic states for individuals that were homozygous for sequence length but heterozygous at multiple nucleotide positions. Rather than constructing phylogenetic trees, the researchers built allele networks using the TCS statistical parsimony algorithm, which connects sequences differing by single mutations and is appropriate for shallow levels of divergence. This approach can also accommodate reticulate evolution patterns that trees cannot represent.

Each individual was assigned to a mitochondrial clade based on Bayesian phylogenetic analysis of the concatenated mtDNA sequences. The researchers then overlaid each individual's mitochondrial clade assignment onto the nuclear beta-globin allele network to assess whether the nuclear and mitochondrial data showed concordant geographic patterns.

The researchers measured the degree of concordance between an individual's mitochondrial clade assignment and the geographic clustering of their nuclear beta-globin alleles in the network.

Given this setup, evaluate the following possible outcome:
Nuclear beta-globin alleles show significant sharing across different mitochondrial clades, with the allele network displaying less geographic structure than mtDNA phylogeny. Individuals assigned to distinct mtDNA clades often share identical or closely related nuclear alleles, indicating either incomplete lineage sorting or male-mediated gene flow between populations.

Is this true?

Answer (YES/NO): YES